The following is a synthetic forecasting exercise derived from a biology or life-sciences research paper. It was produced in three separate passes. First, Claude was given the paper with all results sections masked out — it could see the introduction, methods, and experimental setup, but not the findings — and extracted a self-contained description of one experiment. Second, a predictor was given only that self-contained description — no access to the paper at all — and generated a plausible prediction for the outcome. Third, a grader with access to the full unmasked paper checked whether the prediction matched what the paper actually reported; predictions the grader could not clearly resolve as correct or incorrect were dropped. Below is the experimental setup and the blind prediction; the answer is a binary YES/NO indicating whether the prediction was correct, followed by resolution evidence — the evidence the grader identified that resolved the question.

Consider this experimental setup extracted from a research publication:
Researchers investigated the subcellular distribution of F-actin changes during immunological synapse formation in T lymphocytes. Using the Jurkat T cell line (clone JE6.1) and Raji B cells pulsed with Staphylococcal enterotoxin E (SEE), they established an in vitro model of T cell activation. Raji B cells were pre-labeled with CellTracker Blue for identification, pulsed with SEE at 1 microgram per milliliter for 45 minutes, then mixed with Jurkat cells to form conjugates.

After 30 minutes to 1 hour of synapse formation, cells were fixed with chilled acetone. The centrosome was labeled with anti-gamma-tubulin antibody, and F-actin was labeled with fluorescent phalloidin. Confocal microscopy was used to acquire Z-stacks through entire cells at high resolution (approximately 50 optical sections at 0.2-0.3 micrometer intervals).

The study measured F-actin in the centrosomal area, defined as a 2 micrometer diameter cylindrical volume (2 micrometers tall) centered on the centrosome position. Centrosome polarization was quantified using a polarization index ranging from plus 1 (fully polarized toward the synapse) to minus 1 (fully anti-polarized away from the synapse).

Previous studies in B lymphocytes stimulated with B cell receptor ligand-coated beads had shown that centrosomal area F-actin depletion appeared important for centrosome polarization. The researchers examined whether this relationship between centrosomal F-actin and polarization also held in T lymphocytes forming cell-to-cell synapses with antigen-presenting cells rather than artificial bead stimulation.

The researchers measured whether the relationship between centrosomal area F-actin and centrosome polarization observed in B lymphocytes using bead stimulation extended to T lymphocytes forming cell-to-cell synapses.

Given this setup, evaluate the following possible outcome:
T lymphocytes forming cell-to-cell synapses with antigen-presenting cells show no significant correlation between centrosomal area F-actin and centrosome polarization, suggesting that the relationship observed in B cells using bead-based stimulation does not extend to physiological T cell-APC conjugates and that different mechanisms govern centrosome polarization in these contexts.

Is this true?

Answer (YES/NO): NO